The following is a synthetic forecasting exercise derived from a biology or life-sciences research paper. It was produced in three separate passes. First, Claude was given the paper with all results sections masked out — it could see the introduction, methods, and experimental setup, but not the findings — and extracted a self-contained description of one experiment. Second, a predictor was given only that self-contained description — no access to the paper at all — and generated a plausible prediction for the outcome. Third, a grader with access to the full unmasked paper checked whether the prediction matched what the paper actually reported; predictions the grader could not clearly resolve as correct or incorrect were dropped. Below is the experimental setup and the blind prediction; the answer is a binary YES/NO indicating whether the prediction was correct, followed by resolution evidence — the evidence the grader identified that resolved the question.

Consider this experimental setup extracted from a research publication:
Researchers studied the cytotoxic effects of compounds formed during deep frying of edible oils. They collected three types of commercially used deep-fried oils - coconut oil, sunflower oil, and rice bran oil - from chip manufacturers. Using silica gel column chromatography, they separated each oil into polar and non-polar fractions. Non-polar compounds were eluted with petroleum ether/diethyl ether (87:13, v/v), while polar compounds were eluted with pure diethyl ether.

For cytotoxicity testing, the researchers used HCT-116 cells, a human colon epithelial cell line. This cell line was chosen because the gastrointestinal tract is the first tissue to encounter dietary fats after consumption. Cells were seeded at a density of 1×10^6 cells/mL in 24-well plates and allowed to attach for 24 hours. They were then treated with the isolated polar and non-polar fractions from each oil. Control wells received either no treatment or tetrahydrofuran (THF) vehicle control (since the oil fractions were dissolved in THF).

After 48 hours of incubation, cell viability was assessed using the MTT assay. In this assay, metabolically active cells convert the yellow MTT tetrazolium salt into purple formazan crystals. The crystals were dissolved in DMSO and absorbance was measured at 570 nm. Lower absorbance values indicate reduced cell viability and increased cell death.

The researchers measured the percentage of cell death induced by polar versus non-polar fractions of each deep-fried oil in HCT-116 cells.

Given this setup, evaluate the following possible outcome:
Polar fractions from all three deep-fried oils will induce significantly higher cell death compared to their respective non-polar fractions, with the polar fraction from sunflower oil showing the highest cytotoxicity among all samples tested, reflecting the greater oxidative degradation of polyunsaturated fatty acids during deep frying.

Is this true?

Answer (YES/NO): NO